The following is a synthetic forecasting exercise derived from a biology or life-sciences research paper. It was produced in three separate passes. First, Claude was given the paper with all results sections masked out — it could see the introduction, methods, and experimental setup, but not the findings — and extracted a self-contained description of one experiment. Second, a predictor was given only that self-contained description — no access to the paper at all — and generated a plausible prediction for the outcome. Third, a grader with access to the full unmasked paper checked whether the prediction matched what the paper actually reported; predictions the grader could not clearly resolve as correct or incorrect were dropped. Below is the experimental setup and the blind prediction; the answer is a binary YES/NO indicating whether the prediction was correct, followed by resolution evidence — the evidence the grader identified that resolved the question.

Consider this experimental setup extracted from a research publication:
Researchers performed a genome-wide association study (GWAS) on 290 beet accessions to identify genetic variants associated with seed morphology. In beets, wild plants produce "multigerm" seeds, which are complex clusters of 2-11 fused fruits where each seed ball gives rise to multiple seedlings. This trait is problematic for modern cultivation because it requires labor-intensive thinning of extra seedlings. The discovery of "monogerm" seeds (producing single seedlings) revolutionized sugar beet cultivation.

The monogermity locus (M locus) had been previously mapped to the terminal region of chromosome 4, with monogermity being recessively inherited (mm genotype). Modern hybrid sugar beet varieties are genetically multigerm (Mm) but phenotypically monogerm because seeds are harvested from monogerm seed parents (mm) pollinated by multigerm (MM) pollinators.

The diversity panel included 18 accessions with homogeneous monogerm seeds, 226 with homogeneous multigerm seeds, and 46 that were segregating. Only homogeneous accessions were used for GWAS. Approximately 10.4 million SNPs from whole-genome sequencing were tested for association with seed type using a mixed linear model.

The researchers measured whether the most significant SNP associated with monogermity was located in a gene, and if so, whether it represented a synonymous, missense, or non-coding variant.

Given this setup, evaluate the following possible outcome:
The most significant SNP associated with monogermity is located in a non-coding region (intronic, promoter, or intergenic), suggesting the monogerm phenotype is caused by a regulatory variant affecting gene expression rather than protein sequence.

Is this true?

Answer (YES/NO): NO